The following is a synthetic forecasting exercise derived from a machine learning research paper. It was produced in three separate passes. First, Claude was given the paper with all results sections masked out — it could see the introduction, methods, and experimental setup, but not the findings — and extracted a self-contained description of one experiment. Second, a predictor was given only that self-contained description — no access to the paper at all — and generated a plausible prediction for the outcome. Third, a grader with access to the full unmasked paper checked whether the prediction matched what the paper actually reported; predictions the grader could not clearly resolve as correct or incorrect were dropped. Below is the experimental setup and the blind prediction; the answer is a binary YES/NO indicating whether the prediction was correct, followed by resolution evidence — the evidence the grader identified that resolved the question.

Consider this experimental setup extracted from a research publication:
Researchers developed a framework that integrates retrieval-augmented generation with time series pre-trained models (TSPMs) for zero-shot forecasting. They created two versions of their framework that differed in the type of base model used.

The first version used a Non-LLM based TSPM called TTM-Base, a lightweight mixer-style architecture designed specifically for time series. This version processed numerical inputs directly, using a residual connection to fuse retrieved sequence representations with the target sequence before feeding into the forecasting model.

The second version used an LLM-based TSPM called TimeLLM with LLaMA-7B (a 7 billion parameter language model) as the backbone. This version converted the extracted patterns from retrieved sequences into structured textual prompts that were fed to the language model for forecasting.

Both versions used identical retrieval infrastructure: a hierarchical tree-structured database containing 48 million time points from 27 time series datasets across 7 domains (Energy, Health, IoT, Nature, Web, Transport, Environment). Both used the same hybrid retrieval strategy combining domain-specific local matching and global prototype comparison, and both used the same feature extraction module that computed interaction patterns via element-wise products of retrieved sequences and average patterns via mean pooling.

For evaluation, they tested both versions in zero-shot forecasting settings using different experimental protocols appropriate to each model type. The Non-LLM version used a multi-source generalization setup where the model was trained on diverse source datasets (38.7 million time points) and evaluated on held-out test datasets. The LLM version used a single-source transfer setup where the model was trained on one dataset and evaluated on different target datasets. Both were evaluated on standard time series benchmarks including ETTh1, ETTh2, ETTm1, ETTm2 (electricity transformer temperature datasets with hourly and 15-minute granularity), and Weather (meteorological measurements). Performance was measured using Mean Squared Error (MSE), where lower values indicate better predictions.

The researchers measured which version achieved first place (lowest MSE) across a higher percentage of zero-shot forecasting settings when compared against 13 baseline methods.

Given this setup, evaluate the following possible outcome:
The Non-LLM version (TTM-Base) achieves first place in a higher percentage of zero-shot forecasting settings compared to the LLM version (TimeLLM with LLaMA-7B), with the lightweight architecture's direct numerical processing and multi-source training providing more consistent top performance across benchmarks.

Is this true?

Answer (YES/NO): NO